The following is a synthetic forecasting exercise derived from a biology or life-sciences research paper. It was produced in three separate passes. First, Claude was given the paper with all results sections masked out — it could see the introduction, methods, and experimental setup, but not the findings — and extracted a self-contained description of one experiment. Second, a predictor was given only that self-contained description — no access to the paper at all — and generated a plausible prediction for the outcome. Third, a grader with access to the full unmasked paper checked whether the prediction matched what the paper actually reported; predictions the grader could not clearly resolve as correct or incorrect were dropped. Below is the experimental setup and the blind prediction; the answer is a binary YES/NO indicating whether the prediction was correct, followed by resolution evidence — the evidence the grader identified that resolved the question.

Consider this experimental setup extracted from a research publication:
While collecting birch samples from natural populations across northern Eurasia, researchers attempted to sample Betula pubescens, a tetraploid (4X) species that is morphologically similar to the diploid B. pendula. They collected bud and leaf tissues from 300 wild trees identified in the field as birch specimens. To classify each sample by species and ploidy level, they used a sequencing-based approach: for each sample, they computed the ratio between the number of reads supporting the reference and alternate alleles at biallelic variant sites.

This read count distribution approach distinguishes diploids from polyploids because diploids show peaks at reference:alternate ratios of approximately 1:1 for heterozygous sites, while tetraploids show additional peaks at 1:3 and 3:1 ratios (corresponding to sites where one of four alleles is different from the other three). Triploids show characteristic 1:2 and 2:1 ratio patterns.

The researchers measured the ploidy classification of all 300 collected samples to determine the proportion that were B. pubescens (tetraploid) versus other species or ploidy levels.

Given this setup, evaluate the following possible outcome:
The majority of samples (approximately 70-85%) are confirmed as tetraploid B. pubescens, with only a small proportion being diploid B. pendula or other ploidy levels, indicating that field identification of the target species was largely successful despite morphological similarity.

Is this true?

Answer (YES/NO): NO